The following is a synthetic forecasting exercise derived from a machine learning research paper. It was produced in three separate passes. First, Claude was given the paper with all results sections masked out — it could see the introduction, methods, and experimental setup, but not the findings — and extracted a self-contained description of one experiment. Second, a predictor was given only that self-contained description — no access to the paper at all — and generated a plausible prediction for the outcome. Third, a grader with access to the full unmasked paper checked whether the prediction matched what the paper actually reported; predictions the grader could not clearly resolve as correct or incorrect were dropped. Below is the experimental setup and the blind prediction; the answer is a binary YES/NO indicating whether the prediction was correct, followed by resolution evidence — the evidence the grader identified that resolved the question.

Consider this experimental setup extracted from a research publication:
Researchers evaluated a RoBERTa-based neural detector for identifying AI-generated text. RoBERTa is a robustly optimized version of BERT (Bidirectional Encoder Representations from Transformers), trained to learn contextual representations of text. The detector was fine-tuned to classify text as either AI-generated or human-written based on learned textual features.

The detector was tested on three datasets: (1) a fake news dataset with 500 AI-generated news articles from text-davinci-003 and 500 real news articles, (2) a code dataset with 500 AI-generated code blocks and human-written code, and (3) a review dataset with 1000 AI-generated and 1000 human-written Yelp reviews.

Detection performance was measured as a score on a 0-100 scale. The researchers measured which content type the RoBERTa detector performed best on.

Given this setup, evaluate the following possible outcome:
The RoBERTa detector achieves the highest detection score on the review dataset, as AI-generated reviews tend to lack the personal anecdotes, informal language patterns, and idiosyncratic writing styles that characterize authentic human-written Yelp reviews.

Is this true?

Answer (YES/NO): NO